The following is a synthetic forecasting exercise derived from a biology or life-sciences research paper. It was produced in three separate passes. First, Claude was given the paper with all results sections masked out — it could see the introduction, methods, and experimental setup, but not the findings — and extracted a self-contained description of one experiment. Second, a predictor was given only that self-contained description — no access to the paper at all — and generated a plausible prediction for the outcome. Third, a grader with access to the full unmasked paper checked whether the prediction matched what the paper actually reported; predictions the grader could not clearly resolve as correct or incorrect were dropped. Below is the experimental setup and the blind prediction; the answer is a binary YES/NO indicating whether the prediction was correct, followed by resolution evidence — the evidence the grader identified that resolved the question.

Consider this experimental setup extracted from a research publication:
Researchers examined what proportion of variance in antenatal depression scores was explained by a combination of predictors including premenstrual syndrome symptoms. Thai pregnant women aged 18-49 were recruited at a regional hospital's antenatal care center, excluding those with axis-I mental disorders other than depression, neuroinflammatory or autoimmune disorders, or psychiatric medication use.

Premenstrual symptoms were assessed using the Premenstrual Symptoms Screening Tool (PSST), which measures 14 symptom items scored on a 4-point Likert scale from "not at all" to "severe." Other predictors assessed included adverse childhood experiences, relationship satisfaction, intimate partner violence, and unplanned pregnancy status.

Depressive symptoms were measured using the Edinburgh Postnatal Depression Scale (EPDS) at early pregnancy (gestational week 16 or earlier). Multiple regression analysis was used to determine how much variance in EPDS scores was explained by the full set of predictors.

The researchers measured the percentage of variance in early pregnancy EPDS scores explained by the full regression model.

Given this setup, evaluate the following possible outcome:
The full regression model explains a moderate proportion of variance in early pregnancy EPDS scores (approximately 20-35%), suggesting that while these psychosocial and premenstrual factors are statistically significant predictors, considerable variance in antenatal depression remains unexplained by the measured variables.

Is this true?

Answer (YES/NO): NO